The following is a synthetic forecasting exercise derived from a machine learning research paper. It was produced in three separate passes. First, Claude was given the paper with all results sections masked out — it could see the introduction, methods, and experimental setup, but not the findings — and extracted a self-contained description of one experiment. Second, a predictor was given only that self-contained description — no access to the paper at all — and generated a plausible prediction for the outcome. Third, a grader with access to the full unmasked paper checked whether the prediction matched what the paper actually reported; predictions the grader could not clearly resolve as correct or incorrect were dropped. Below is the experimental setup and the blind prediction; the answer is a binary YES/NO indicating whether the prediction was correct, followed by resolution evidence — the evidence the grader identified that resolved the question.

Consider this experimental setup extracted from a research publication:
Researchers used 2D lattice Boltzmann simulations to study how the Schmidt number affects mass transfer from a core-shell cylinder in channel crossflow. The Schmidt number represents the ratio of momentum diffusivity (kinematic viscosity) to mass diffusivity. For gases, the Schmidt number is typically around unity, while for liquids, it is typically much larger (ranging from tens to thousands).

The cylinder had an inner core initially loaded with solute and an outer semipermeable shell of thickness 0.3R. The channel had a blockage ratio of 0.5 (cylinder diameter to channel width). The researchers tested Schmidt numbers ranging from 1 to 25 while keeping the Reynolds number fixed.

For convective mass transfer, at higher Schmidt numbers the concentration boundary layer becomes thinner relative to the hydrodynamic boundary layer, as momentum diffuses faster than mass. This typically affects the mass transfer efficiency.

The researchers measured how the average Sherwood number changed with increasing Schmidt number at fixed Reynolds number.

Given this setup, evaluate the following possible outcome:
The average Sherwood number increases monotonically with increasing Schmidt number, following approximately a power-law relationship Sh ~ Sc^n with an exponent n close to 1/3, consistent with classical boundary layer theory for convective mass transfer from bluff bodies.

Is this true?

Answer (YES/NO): NO